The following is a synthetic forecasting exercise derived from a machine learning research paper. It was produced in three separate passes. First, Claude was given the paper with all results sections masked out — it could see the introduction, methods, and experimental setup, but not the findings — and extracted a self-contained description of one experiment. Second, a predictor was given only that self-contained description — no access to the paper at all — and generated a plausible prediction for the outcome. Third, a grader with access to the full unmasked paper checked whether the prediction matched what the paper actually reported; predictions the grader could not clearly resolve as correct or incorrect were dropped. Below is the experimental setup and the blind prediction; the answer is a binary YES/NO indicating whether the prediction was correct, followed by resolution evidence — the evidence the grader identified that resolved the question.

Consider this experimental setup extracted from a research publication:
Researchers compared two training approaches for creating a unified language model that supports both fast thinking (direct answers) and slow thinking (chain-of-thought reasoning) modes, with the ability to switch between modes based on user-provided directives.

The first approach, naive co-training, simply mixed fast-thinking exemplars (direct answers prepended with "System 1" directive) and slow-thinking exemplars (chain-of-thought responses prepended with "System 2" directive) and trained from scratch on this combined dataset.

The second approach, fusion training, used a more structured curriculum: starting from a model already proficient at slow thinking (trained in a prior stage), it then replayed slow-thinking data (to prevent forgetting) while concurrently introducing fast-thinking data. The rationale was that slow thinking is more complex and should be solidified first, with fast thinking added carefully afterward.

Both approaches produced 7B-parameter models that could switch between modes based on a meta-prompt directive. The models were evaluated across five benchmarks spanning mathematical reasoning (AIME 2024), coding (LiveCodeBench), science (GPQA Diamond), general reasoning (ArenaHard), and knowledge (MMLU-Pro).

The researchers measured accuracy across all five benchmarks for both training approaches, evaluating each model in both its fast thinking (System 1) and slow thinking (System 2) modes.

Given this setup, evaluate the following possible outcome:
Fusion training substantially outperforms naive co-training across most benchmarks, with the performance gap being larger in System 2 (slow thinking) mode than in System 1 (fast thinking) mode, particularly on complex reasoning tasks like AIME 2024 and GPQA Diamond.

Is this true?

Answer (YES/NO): NO